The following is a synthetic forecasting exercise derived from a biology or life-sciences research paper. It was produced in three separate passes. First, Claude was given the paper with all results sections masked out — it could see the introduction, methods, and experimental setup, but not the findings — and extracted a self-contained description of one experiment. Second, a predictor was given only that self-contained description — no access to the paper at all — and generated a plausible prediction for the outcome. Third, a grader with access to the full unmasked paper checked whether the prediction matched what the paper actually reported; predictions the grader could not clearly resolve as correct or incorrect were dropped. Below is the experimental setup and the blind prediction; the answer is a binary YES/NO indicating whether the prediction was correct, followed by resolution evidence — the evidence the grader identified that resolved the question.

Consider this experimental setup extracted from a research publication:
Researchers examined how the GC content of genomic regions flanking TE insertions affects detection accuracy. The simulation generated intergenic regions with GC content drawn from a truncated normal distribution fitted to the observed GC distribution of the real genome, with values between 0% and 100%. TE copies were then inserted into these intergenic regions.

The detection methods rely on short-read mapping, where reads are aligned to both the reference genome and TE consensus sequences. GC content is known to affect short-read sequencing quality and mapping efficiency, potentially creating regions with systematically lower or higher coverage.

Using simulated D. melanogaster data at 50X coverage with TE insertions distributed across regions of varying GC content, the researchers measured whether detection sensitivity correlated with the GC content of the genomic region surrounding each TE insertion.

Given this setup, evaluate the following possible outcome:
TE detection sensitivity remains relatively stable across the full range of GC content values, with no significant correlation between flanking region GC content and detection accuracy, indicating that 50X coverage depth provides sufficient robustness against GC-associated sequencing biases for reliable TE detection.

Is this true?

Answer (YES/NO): NO